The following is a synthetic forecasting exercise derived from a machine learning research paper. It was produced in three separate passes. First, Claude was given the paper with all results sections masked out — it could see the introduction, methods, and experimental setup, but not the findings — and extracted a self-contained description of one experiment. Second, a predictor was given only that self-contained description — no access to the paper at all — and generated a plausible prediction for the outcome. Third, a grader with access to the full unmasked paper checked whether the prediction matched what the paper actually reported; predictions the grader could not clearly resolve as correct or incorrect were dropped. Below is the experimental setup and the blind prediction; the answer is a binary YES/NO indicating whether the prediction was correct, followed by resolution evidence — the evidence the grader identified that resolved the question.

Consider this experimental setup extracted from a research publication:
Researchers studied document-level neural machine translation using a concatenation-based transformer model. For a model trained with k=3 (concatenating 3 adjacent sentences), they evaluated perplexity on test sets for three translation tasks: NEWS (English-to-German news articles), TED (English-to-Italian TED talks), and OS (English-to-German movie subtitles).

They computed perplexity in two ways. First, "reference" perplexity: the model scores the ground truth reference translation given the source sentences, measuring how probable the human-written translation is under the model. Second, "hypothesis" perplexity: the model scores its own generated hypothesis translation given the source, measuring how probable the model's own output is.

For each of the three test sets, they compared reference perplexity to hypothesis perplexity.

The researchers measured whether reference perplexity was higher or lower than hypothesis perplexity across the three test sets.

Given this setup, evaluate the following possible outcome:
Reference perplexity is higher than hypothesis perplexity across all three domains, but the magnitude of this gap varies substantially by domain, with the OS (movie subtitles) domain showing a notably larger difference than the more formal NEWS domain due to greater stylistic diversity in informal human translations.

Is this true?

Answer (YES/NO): NO